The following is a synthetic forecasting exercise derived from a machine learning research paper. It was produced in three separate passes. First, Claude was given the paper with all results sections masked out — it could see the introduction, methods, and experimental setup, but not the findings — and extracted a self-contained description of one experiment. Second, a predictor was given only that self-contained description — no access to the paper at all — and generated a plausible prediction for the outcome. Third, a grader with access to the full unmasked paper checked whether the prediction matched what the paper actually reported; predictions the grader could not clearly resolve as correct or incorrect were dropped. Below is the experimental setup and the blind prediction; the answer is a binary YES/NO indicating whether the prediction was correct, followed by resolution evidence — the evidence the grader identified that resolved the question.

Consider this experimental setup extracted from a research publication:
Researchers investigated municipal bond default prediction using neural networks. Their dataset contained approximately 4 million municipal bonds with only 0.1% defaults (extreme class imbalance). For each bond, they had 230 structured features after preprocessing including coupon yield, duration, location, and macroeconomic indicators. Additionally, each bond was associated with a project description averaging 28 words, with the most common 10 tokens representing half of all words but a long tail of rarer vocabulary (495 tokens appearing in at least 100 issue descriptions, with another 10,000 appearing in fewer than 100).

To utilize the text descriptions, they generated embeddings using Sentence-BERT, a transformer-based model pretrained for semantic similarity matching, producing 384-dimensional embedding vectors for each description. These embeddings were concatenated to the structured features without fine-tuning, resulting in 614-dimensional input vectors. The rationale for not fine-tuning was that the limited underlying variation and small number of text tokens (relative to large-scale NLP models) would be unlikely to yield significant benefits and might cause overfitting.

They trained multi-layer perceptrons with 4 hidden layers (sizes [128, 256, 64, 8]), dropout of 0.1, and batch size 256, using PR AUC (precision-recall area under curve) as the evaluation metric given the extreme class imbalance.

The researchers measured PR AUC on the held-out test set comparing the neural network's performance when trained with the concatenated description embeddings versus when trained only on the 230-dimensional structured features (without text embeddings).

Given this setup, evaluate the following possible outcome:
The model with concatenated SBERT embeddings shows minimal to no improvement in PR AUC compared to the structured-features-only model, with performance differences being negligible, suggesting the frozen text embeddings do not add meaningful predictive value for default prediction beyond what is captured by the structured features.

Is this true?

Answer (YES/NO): NO